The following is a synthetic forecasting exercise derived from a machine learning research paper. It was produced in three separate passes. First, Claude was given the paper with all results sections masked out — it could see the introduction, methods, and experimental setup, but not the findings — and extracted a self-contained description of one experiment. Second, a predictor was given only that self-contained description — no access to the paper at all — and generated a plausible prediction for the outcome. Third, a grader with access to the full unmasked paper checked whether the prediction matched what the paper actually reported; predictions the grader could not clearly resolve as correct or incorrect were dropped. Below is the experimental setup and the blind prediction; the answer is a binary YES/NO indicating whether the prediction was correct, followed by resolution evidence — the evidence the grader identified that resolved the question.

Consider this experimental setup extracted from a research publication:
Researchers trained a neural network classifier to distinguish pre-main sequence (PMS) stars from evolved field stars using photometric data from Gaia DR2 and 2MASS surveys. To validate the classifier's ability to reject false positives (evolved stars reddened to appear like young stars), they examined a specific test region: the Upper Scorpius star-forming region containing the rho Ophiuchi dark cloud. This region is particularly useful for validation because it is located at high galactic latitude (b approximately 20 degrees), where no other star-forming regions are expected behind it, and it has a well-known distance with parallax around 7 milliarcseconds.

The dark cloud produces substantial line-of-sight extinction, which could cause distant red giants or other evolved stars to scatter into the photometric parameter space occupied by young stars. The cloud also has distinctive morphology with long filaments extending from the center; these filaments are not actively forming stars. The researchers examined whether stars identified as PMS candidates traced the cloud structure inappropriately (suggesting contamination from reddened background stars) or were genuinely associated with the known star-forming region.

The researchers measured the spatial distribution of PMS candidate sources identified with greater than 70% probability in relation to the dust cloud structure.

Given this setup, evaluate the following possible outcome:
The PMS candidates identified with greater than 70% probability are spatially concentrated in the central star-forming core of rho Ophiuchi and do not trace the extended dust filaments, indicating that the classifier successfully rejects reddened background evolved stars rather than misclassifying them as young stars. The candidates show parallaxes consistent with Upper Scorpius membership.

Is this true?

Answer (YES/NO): NO